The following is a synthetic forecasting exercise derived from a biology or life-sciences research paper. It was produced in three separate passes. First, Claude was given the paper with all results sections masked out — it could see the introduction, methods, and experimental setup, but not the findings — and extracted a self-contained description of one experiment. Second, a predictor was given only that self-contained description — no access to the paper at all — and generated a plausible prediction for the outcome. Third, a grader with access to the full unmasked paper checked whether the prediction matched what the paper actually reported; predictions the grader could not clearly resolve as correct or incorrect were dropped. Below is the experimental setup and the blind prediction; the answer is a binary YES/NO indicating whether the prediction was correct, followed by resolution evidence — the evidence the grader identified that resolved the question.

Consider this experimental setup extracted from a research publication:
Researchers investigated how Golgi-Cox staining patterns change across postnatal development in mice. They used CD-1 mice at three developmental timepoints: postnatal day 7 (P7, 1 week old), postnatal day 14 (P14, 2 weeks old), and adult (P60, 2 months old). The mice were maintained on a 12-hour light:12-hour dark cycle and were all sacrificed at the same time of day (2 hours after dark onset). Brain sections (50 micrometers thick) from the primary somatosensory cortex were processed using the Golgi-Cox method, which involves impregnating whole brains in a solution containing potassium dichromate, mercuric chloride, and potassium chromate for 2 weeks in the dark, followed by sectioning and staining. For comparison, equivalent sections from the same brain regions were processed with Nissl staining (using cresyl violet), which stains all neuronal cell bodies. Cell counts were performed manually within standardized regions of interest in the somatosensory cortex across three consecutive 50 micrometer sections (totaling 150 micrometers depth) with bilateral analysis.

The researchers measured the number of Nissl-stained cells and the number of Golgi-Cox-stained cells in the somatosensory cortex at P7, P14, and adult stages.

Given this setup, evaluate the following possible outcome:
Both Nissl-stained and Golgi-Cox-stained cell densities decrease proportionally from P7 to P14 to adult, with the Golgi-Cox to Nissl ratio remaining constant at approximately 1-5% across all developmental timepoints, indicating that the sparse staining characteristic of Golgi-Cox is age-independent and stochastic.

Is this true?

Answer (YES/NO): NO